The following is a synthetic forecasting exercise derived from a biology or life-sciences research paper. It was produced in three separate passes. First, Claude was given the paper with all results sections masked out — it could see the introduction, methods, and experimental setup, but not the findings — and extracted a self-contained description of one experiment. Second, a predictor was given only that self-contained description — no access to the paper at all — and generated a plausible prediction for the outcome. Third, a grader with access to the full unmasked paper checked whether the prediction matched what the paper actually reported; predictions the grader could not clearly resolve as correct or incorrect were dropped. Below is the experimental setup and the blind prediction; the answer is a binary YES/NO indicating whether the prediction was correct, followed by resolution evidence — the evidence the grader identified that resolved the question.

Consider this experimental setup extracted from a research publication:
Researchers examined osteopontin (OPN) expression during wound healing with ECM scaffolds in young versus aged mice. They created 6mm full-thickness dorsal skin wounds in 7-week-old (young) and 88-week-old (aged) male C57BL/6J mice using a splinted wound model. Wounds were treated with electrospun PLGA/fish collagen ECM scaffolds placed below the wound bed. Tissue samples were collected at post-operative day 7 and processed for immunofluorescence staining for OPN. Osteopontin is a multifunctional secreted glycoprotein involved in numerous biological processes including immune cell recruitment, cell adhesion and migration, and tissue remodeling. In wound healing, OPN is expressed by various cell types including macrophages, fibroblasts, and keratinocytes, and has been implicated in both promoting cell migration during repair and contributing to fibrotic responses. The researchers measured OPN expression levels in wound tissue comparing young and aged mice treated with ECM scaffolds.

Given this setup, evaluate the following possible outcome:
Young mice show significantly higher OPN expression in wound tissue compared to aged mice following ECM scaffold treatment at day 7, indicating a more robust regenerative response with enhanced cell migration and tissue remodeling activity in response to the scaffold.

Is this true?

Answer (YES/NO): YES